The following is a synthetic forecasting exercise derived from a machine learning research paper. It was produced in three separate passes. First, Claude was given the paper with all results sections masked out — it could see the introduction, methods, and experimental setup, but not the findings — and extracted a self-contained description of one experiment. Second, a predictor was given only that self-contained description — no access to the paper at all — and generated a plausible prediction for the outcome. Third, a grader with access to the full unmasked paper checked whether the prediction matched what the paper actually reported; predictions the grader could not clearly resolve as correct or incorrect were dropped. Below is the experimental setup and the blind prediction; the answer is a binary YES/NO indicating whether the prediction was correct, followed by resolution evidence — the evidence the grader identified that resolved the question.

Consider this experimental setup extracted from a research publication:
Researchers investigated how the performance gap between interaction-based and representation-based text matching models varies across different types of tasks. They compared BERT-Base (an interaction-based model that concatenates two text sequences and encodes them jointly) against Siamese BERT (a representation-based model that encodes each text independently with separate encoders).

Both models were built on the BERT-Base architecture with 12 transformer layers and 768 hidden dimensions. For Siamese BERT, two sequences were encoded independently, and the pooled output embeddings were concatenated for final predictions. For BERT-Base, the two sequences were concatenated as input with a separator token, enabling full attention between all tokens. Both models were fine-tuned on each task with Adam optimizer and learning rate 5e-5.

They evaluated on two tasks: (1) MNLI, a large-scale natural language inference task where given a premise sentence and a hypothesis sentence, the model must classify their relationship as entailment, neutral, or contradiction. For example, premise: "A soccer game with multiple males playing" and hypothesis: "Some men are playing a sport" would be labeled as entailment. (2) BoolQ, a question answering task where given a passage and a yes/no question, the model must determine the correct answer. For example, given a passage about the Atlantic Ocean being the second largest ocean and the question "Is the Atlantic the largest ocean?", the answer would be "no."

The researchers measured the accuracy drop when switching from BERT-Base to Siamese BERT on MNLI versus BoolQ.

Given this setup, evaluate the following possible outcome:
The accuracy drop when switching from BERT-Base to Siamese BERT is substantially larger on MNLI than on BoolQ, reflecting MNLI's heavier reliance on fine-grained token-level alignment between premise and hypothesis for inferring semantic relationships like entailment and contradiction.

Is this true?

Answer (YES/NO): YES